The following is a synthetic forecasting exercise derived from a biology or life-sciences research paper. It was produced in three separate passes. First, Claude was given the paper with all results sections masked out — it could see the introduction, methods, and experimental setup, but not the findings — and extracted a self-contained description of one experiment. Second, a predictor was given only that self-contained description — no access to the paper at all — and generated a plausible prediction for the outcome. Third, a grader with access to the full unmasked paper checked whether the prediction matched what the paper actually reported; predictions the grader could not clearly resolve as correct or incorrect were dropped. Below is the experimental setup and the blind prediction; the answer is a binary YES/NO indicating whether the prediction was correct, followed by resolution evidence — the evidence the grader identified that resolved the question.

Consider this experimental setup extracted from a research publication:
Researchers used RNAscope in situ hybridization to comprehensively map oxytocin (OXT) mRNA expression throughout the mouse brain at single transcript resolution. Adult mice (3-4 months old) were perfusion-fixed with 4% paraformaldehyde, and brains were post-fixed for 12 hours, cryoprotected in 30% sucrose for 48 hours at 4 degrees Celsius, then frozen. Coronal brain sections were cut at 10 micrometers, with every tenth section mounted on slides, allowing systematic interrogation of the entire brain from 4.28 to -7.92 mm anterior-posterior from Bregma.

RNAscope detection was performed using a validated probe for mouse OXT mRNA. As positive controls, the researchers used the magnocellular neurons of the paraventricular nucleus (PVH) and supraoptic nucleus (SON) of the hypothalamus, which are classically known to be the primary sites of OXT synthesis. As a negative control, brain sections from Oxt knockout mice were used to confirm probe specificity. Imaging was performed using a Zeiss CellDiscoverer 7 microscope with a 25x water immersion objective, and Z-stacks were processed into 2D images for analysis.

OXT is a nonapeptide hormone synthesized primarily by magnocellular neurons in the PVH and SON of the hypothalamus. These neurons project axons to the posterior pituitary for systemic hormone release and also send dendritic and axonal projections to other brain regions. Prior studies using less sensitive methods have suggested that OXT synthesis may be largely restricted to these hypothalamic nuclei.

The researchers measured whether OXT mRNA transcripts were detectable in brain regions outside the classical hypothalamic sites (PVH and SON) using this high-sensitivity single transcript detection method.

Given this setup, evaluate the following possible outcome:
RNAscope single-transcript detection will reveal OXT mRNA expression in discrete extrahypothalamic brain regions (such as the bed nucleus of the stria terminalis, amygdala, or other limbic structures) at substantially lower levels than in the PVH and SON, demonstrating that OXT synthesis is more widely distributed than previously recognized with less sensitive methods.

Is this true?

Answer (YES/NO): YES